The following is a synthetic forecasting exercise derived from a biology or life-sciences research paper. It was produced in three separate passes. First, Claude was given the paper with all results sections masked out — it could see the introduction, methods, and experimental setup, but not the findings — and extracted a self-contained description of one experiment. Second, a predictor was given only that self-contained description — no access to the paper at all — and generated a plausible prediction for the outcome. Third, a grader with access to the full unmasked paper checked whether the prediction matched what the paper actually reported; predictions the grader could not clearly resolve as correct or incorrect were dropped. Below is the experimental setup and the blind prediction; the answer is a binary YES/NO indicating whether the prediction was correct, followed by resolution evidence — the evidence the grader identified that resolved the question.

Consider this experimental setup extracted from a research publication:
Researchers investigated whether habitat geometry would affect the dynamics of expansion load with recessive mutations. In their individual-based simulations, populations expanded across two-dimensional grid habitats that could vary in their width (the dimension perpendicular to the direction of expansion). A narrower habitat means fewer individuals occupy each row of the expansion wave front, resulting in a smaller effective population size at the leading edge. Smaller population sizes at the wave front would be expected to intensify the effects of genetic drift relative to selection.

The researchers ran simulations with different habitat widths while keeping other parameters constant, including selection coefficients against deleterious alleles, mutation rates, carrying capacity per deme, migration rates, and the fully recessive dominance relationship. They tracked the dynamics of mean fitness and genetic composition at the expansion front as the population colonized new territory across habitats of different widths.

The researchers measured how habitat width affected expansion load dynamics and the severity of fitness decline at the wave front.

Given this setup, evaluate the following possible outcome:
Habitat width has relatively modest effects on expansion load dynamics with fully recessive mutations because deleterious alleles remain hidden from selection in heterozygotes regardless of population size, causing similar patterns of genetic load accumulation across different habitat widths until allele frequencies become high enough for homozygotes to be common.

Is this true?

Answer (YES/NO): YES